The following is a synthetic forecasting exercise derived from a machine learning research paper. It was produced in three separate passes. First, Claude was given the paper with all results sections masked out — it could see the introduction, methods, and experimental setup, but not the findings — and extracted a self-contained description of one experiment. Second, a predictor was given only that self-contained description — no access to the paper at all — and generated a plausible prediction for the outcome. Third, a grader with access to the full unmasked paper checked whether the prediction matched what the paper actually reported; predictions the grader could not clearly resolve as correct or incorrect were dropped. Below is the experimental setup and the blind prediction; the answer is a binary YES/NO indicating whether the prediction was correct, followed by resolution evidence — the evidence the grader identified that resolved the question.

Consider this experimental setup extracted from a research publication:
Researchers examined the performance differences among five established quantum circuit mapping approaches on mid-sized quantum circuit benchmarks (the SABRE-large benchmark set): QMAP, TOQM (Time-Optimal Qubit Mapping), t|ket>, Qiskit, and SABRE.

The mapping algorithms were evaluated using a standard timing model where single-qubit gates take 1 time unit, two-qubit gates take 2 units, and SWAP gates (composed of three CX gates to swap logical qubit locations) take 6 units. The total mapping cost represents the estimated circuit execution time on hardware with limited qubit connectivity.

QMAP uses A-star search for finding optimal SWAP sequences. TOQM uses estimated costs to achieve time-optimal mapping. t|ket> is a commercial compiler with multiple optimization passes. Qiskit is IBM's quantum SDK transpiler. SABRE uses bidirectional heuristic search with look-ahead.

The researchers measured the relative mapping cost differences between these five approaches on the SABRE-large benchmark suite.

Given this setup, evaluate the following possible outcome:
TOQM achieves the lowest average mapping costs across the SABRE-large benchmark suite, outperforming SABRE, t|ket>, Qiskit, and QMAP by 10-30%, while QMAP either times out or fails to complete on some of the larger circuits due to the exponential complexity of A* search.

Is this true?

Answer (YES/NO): NO